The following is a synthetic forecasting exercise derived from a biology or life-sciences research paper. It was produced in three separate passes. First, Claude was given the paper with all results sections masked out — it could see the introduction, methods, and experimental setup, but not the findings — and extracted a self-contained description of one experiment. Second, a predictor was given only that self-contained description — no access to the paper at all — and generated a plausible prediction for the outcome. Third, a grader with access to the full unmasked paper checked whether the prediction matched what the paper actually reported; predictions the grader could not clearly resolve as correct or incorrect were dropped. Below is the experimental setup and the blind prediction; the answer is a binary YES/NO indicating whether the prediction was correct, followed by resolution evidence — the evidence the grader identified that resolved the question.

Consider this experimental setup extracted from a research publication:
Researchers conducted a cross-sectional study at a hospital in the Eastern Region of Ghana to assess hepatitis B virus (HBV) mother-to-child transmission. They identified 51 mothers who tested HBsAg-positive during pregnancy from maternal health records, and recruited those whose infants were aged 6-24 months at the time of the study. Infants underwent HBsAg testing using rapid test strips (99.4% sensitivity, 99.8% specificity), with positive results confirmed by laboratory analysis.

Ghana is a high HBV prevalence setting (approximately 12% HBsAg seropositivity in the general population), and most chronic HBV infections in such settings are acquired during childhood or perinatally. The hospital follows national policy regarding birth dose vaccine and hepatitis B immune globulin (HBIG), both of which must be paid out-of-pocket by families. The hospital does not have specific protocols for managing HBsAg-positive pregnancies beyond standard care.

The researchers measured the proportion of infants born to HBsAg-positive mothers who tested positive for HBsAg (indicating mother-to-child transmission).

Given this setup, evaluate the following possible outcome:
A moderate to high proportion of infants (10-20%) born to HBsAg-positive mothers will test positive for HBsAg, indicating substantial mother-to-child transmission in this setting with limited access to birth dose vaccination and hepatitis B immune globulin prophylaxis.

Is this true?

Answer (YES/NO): NO